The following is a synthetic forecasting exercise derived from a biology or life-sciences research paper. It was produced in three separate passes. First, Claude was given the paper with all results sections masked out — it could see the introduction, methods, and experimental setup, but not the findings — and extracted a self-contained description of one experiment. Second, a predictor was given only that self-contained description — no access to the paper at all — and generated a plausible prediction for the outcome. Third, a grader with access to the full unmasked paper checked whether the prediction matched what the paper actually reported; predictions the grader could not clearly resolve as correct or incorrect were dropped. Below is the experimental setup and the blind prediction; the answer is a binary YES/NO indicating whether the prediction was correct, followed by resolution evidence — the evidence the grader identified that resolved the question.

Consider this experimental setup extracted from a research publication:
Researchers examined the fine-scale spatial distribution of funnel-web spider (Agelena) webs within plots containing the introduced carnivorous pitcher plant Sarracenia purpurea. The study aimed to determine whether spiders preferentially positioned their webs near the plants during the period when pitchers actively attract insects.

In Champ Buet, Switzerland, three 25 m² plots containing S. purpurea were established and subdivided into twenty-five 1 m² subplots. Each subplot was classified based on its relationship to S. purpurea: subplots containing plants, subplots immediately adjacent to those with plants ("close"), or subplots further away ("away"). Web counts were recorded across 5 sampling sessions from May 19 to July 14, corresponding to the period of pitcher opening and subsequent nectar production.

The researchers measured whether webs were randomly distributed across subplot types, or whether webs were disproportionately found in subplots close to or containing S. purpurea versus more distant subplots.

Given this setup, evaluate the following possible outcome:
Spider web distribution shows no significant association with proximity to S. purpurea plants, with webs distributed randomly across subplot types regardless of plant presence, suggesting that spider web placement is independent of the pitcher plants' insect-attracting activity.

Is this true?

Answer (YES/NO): NO